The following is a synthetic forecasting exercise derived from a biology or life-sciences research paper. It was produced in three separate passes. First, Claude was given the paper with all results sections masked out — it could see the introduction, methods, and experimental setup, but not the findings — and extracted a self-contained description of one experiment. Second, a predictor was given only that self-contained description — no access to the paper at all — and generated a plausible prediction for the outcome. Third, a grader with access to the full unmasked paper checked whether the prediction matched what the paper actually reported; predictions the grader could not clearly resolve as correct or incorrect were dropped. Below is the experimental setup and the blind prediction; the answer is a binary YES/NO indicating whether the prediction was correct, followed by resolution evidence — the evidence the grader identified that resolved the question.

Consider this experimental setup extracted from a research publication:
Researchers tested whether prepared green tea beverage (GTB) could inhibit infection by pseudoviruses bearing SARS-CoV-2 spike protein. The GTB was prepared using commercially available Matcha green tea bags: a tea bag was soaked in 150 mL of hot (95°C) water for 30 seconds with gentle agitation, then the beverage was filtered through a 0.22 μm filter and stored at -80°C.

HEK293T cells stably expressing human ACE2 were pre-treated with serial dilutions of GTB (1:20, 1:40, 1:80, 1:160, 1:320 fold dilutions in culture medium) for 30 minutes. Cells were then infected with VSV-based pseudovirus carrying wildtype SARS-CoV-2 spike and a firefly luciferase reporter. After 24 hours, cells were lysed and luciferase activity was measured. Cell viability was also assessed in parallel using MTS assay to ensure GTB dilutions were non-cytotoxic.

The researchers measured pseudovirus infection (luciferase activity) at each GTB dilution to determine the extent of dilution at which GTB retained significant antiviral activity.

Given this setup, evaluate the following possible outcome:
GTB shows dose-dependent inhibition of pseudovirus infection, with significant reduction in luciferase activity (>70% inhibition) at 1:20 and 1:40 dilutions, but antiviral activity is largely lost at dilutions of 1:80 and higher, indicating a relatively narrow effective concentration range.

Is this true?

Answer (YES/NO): NO